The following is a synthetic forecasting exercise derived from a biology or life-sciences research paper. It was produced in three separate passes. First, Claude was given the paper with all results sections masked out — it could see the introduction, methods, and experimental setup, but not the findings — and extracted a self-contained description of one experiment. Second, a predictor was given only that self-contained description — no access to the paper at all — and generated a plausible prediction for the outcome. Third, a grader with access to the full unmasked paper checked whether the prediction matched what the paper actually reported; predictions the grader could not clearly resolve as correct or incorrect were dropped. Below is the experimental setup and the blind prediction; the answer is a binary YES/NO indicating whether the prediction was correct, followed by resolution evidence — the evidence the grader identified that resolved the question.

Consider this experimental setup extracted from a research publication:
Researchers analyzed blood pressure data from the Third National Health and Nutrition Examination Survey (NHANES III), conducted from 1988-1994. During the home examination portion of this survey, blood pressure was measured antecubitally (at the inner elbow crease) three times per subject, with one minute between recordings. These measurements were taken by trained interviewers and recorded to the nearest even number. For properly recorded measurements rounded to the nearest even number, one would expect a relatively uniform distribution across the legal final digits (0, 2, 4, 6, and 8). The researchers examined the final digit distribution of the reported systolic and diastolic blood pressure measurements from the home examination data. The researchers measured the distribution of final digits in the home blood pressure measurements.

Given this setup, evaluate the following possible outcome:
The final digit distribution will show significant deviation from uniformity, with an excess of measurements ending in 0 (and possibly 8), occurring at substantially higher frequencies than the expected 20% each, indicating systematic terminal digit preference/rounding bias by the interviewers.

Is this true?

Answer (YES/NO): YES